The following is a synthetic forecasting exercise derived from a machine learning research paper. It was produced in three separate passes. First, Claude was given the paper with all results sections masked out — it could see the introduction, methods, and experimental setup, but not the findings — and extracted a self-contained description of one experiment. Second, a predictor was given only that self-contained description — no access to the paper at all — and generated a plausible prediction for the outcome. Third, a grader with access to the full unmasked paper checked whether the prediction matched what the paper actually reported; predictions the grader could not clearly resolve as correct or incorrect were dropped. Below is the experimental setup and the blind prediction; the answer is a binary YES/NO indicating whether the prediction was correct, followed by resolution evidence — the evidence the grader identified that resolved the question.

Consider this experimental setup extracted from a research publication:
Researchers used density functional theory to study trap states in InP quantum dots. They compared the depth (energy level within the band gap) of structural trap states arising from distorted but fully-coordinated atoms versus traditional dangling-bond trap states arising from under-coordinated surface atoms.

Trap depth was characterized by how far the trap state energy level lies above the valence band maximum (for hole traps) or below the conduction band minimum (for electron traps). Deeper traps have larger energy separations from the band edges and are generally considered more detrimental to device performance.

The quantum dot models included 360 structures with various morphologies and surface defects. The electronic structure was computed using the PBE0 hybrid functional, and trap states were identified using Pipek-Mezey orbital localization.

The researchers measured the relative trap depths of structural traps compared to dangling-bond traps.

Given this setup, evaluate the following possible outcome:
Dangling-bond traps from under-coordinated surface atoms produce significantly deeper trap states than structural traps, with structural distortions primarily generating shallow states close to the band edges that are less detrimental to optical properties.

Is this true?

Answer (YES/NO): NO